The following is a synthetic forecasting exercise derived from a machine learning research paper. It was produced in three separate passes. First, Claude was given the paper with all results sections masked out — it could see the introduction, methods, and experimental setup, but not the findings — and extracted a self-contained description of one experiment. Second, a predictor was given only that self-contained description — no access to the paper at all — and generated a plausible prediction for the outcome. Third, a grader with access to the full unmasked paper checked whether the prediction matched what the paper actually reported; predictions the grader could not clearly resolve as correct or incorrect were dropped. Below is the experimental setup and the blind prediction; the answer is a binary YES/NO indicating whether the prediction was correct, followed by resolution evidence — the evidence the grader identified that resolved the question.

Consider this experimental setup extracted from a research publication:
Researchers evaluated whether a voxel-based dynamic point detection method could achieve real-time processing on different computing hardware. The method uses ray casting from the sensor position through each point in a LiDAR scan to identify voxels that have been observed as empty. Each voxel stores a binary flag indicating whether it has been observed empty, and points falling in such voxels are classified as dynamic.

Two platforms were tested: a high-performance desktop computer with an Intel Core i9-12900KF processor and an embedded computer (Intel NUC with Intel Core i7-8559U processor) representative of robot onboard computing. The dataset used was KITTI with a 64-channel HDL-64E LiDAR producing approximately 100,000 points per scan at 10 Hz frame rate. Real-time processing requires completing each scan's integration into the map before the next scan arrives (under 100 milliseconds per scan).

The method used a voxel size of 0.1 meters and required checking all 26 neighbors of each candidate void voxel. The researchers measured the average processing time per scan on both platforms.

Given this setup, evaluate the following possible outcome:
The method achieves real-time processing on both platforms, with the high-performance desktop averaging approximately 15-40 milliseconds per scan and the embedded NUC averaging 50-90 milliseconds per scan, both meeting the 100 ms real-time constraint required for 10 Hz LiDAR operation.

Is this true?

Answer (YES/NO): NO